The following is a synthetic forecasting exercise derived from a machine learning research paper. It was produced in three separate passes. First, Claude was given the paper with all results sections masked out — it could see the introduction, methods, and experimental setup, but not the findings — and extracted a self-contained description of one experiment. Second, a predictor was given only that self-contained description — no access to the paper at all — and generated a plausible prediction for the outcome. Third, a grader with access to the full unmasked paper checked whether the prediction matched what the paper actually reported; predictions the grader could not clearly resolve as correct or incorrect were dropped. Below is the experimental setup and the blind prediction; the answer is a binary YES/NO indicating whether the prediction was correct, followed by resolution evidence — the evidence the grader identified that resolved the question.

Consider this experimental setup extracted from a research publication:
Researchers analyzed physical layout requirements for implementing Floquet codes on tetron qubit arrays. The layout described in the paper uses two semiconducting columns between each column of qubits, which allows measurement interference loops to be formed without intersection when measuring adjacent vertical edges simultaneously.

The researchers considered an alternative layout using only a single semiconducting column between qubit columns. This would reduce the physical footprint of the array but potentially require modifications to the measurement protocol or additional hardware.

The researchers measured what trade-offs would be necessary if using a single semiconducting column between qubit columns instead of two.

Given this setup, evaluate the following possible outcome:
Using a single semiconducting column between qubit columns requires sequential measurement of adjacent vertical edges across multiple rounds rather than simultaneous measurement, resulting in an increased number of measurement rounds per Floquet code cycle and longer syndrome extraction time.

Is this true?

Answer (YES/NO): NO